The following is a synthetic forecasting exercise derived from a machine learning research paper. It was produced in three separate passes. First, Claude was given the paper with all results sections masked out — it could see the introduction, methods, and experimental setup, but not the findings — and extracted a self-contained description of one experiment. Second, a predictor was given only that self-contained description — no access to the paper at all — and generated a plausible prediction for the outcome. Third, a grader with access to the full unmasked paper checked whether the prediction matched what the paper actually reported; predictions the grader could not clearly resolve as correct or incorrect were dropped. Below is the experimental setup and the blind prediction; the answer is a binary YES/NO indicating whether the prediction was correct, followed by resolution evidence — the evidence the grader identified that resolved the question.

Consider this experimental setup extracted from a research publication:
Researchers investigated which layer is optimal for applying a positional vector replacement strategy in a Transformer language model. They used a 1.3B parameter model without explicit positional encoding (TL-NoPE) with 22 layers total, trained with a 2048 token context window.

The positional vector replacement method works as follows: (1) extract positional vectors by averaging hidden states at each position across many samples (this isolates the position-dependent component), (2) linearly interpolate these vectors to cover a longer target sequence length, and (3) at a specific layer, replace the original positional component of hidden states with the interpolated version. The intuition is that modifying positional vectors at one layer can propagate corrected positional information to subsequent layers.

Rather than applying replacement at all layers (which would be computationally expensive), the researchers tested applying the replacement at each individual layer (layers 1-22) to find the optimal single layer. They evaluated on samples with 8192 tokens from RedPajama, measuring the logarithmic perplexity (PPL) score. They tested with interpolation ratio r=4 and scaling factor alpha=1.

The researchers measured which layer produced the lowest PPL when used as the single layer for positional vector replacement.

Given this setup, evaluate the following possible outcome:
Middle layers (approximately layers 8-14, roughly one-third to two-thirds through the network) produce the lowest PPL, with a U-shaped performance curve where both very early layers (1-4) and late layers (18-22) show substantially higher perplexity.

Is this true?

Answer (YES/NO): NO